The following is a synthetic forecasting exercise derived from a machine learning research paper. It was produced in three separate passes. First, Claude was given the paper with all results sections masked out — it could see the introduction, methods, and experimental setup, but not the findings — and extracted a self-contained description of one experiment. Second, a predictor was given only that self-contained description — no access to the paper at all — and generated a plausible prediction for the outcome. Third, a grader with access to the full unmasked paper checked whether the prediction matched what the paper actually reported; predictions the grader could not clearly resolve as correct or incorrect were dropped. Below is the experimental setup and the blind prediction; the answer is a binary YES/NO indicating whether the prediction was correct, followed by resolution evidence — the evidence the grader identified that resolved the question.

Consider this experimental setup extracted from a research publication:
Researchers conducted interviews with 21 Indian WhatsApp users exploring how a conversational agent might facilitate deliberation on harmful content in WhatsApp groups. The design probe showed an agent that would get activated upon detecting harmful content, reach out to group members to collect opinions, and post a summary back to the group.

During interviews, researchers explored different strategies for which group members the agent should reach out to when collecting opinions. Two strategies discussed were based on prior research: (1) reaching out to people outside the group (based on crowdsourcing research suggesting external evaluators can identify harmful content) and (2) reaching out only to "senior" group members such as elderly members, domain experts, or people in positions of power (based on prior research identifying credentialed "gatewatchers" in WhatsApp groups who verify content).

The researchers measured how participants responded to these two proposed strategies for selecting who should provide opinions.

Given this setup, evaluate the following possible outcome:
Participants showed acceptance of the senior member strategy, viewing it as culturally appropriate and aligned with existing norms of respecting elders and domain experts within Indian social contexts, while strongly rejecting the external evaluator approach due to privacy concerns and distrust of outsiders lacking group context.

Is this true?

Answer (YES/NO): NO